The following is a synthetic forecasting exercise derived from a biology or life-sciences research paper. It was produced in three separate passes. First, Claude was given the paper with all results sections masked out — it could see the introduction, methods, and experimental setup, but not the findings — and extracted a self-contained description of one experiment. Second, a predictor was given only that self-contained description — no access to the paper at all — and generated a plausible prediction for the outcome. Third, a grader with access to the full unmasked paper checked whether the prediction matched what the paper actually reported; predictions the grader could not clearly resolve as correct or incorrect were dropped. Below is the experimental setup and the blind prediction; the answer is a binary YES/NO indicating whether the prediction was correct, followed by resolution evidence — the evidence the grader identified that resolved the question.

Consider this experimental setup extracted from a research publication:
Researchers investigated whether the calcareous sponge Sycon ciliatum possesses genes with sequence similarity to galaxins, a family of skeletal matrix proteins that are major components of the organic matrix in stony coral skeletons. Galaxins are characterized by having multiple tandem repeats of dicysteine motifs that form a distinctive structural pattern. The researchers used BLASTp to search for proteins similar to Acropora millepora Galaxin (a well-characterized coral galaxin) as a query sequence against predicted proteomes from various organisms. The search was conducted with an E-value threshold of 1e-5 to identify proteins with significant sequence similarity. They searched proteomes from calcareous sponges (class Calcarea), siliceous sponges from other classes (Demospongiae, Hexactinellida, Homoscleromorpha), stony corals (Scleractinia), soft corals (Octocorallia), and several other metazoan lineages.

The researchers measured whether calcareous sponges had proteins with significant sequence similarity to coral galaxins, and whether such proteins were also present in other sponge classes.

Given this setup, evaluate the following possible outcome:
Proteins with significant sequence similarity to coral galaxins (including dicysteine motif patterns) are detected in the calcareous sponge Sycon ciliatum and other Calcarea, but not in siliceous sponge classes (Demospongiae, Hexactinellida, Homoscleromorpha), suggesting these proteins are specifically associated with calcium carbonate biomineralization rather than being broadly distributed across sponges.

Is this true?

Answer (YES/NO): NO